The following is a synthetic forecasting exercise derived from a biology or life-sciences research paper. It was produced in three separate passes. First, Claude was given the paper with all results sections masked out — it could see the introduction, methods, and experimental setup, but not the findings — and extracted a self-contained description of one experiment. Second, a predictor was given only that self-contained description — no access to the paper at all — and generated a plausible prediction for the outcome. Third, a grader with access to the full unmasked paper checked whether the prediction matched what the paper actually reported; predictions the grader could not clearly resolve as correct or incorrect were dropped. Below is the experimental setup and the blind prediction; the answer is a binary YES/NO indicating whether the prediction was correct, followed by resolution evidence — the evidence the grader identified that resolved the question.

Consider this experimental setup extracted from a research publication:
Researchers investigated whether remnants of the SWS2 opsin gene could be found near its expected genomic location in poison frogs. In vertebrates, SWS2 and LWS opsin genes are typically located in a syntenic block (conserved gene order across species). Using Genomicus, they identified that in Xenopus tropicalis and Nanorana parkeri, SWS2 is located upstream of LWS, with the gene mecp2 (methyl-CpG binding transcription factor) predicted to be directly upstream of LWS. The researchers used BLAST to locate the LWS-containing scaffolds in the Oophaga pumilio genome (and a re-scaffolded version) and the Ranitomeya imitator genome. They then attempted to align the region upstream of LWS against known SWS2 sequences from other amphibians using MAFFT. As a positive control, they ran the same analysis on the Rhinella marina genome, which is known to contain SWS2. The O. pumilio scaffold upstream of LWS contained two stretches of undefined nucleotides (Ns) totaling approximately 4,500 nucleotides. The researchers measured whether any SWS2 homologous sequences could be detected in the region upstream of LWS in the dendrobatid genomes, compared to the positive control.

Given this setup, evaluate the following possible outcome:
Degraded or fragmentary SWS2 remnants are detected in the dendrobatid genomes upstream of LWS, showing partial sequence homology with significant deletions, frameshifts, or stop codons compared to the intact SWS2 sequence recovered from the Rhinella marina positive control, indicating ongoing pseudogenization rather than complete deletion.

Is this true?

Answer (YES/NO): NO